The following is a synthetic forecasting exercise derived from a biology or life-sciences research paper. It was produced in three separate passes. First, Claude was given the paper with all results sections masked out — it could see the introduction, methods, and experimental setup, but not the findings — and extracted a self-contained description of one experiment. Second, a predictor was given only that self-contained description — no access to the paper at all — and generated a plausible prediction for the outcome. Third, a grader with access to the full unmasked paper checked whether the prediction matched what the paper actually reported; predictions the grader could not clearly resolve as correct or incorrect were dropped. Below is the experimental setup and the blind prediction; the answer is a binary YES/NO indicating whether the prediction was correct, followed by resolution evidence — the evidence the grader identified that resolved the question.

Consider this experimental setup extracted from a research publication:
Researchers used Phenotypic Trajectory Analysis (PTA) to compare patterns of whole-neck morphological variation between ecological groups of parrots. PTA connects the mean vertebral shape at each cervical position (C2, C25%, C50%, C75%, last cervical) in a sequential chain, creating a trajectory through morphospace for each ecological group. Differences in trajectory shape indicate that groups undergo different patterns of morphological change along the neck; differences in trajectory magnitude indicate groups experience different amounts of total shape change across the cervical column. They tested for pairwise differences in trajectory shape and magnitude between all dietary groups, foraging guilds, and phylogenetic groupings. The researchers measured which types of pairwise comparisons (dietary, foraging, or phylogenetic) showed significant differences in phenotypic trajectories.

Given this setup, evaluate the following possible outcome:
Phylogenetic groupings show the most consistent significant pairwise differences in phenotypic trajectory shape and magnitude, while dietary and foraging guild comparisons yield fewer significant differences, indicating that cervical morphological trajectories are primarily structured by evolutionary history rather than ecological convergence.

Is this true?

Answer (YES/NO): NO